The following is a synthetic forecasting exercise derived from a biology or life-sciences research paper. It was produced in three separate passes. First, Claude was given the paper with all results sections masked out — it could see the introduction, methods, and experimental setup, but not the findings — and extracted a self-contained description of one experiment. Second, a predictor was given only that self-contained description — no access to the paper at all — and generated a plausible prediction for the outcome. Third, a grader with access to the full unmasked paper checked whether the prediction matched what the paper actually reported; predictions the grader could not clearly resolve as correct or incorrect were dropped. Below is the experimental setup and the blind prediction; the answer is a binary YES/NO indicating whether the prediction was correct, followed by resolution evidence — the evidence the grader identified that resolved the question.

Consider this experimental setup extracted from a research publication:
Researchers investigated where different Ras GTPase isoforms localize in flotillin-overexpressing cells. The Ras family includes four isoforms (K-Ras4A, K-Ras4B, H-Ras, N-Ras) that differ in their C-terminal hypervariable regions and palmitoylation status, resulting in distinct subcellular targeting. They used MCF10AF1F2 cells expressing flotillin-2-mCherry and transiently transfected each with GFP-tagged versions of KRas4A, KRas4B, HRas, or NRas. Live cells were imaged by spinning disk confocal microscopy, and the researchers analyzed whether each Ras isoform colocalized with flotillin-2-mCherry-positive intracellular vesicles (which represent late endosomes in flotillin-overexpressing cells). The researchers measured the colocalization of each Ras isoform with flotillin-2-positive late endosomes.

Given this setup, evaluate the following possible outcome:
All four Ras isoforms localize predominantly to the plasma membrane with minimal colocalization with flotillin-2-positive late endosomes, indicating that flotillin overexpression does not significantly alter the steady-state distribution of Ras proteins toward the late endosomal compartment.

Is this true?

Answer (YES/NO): NO